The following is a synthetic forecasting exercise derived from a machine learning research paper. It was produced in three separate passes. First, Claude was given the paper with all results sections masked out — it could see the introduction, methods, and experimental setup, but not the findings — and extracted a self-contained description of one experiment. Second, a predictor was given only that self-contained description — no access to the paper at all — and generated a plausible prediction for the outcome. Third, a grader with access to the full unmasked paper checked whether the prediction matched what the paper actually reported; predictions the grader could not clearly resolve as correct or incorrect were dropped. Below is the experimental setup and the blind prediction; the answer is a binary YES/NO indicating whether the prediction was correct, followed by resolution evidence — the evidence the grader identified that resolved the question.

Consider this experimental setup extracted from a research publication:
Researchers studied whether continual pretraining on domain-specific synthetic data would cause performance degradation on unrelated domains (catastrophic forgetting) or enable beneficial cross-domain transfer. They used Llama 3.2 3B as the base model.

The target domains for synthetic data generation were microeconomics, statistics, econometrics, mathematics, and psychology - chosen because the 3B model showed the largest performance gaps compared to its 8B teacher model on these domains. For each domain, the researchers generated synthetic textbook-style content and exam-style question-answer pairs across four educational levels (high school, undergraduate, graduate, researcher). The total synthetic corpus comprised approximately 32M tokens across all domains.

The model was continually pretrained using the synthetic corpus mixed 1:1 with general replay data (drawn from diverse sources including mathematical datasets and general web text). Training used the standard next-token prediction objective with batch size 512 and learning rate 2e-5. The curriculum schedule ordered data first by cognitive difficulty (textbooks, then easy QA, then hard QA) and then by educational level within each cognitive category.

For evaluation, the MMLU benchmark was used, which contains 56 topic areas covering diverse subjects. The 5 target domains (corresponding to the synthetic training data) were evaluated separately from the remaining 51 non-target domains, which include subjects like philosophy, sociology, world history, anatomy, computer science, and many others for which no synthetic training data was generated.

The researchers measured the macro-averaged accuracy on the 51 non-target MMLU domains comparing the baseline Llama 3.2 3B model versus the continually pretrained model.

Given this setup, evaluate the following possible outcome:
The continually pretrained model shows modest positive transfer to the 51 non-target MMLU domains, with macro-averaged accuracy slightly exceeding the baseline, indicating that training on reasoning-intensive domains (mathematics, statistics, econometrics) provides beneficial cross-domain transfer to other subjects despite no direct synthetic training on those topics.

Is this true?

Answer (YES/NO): YES